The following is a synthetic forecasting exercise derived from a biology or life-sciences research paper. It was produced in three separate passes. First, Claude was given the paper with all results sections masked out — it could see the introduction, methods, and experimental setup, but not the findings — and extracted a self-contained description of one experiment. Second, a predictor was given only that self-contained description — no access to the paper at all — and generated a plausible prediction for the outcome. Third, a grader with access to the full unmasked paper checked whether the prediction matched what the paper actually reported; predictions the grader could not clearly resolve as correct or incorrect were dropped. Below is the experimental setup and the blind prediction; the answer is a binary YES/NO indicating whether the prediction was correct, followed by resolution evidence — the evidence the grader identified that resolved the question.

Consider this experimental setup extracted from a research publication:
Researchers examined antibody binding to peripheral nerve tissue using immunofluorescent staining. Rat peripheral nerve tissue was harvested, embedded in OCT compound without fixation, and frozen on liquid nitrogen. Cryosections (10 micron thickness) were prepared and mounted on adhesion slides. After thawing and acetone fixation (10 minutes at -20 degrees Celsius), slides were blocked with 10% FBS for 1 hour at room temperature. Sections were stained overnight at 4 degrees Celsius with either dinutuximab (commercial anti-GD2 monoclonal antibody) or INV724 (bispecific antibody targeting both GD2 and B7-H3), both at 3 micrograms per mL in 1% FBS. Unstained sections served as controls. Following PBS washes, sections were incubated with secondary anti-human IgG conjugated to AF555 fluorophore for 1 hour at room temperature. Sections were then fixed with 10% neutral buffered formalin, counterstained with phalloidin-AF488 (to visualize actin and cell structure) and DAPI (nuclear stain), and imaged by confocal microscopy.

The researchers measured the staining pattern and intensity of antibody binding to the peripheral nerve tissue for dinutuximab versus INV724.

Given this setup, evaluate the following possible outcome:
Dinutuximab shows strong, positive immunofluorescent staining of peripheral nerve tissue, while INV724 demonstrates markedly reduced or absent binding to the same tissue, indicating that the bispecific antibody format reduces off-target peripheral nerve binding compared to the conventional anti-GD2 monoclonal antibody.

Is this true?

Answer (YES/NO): YES